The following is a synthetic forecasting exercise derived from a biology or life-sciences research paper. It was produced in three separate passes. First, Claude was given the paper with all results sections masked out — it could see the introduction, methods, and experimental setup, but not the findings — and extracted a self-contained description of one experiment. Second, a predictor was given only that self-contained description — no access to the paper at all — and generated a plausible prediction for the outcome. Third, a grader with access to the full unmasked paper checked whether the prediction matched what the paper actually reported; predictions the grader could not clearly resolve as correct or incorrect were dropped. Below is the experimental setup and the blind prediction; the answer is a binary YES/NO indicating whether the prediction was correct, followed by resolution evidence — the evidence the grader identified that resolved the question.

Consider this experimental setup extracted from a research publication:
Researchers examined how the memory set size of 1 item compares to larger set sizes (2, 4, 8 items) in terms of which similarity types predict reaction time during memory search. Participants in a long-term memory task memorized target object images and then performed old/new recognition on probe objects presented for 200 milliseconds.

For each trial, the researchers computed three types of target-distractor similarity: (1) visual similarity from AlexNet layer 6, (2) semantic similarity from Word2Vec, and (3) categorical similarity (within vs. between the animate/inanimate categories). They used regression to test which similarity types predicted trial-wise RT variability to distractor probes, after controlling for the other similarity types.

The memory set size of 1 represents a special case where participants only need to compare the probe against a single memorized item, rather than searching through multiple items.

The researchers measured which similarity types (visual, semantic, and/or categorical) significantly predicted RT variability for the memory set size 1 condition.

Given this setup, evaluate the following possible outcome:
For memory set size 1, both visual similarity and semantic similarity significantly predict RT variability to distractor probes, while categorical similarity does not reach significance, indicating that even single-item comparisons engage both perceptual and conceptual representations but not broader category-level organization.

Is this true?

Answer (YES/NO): NO